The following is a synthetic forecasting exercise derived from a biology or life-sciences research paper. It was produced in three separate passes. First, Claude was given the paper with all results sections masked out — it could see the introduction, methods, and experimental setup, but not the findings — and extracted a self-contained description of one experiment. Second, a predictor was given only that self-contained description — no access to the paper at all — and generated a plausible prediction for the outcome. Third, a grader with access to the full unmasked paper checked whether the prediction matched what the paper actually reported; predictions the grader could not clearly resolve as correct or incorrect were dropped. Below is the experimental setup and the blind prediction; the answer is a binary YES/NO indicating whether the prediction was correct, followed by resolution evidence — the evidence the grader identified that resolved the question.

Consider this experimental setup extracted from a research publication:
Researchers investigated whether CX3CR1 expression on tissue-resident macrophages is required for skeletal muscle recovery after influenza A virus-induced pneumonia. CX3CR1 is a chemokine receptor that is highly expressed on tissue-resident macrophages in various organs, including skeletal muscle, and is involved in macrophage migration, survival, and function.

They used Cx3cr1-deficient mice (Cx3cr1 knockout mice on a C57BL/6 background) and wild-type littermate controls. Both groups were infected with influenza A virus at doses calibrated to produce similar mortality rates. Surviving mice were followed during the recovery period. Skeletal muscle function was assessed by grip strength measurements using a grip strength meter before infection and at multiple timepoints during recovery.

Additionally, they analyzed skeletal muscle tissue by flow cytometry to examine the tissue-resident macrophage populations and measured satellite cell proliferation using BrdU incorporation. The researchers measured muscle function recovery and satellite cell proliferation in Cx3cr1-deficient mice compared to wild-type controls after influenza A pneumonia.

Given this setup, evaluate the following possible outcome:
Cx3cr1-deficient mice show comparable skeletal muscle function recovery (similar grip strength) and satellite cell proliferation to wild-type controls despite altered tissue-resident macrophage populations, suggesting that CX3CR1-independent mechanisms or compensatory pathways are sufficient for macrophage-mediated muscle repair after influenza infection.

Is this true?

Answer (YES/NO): NO